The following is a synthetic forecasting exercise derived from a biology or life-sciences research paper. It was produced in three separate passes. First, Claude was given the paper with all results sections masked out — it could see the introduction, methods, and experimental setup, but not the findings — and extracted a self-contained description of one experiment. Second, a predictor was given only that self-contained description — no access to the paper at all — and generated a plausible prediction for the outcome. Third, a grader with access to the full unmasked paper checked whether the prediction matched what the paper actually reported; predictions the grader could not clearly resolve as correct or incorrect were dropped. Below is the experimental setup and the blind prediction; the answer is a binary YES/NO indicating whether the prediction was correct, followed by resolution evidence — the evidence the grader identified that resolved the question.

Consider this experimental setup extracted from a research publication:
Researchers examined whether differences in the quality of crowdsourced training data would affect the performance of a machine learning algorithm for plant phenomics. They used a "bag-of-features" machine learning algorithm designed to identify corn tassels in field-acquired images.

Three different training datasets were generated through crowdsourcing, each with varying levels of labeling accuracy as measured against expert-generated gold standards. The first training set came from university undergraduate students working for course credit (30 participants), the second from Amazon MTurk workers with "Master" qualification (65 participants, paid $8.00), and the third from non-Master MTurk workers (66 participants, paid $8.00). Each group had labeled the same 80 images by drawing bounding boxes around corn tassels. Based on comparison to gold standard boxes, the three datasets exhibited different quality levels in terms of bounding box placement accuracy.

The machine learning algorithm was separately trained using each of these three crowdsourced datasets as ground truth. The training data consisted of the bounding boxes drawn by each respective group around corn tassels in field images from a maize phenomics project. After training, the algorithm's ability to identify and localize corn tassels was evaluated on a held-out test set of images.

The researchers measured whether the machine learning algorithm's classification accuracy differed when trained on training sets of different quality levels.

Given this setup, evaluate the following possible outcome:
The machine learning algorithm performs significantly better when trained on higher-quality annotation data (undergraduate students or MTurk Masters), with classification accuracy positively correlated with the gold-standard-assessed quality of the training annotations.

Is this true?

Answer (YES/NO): NO